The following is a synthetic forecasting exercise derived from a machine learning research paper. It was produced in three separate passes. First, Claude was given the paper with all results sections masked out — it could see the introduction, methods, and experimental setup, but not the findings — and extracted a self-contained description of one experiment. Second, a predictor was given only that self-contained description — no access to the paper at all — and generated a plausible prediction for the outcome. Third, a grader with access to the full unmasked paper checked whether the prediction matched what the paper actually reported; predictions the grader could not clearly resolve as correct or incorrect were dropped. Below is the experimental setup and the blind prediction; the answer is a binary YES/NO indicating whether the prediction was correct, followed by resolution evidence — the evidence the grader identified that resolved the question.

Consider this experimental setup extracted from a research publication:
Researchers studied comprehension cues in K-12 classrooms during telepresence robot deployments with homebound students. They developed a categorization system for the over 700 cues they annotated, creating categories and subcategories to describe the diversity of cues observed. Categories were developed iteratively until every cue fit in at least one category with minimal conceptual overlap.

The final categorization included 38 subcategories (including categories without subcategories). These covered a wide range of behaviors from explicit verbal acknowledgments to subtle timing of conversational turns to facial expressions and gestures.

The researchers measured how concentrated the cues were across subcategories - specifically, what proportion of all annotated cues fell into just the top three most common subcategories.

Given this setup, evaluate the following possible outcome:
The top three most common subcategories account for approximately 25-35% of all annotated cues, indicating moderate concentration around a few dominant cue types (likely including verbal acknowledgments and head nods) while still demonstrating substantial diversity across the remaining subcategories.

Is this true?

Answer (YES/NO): NO